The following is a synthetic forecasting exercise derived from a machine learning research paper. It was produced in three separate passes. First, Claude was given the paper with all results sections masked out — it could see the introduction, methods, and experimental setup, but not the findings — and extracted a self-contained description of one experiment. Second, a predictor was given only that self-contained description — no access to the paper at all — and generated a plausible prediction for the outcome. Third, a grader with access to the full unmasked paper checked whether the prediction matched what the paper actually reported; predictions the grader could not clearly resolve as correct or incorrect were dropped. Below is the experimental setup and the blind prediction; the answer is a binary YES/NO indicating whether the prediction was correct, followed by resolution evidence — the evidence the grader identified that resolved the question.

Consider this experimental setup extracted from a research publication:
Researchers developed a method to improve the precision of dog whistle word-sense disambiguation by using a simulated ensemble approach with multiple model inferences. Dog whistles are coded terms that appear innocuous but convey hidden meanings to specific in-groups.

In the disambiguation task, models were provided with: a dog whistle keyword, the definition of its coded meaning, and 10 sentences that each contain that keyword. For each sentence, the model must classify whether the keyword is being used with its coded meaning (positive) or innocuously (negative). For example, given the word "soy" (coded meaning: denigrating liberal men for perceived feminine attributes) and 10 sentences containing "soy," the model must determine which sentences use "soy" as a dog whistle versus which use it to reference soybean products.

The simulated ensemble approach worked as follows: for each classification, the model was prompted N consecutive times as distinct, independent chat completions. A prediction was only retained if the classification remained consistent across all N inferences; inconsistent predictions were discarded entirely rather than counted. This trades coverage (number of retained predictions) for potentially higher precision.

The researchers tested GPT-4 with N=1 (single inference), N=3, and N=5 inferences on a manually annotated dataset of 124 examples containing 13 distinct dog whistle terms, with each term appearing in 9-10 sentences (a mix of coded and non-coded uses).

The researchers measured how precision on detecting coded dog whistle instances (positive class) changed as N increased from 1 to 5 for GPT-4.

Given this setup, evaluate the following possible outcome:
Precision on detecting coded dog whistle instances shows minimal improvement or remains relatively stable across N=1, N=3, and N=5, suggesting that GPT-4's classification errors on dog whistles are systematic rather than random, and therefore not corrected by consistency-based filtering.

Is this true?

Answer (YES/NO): NO